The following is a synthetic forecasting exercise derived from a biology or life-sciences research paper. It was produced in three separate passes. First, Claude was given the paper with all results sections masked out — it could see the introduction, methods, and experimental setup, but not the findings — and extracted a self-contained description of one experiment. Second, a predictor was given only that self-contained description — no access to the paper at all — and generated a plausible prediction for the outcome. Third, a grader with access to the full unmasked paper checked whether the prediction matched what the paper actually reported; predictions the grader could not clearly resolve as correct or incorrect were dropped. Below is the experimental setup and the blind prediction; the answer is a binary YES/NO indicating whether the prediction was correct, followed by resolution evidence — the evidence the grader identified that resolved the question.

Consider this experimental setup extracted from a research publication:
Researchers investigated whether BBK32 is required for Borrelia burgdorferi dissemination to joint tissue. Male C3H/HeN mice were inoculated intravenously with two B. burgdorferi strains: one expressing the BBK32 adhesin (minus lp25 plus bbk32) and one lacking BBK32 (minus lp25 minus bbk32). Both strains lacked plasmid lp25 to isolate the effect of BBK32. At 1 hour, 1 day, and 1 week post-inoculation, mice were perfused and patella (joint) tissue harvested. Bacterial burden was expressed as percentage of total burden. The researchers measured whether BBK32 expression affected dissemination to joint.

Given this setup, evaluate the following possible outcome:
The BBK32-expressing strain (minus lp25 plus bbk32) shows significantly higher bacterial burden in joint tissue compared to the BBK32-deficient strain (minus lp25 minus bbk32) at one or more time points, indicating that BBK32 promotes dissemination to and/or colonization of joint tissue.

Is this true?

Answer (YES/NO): NO